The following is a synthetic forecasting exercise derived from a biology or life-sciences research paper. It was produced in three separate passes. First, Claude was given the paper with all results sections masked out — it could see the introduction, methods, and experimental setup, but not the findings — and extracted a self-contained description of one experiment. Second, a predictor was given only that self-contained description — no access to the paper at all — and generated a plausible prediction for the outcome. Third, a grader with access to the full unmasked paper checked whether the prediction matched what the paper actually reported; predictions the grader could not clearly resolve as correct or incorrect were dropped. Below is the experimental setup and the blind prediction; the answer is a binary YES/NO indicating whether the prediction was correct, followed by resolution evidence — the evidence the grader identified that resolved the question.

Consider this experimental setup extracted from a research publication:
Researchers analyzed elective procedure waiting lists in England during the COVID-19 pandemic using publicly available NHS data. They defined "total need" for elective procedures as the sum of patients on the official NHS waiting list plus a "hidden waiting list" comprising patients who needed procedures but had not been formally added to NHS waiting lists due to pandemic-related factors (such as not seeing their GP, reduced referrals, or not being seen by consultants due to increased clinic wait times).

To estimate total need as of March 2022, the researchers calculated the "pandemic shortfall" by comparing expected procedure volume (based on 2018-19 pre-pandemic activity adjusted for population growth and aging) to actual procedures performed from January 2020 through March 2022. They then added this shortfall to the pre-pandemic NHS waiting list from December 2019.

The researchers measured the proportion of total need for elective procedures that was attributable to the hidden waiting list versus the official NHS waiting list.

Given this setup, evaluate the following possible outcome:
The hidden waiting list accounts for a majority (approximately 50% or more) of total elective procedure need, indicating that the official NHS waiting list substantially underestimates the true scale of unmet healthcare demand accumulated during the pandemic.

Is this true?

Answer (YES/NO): YES